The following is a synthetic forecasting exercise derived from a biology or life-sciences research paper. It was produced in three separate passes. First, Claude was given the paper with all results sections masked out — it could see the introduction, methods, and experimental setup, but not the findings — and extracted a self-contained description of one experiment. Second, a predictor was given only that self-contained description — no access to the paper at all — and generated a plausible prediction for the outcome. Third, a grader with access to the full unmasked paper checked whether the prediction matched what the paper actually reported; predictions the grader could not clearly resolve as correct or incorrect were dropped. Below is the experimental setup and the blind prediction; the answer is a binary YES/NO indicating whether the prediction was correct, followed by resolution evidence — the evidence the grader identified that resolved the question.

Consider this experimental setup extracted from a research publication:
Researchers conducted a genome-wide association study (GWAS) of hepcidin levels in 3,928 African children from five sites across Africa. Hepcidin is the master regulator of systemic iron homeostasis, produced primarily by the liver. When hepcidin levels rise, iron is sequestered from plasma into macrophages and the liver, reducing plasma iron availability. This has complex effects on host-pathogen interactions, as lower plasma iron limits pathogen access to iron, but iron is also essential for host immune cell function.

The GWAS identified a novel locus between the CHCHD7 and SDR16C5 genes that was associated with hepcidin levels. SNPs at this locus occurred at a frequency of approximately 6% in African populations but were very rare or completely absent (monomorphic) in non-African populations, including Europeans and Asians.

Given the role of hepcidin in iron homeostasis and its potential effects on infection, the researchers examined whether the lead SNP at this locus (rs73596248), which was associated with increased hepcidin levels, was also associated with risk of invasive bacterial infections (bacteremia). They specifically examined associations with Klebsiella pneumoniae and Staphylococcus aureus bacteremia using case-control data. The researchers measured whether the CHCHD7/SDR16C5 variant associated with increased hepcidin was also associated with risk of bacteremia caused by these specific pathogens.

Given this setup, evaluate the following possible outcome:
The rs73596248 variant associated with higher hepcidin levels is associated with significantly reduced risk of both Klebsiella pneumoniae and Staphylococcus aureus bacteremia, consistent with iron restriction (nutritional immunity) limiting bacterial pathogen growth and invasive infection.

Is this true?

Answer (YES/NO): YES